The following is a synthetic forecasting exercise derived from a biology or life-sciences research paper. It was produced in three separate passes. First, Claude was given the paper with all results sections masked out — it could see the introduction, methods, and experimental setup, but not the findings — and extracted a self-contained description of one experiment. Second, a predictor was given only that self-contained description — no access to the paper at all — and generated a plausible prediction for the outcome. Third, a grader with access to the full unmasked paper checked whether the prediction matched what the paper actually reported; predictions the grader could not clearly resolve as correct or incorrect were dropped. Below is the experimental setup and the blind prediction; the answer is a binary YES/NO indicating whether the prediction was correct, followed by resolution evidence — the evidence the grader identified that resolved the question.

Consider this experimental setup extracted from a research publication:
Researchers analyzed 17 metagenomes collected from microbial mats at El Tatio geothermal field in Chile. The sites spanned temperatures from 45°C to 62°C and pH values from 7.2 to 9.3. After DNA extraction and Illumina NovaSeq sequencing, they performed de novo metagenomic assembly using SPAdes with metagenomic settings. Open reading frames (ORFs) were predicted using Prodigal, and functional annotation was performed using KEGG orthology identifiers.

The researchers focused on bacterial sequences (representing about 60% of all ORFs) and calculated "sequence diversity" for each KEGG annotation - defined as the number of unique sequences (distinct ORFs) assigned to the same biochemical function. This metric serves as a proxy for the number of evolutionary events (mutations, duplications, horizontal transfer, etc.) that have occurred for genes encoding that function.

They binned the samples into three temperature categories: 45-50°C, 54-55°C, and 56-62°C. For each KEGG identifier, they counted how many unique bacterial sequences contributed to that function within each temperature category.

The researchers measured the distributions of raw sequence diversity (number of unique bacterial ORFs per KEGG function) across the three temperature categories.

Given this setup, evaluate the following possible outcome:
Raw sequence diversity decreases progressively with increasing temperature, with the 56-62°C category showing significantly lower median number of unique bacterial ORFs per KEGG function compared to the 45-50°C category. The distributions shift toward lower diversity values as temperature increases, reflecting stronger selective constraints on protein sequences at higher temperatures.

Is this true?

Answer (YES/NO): NO